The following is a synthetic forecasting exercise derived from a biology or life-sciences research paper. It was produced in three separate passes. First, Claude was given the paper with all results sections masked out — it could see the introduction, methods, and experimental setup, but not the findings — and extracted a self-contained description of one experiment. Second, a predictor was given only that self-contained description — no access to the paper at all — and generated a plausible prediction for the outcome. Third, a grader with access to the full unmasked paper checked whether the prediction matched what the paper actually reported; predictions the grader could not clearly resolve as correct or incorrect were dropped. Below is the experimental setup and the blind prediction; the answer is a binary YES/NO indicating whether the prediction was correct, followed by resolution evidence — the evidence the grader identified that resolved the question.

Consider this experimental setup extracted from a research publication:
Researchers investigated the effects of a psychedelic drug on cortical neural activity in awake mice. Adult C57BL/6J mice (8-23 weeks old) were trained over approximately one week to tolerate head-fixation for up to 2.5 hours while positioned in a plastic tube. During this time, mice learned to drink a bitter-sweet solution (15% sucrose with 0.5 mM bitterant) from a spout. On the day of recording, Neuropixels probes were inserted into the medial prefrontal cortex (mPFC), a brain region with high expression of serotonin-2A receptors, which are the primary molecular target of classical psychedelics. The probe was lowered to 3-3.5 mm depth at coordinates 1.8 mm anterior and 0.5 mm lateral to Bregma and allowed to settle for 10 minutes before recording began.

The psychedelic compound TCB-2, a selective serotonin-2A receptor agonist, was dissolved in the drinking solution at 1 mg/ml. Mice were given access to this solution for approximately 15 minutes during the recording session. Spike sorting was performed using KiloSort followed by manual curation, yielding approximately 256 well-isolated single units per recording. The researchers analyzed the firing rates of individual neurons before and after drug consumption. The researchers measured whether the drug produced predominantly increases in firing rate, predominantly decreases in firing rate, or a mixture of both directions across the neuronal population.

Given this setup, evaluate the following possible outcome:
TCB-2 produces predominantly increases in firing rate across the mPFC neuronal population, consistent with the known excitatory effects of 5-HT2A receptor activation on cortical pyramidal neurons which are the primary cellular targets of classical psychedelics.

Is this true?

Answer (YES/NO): NO